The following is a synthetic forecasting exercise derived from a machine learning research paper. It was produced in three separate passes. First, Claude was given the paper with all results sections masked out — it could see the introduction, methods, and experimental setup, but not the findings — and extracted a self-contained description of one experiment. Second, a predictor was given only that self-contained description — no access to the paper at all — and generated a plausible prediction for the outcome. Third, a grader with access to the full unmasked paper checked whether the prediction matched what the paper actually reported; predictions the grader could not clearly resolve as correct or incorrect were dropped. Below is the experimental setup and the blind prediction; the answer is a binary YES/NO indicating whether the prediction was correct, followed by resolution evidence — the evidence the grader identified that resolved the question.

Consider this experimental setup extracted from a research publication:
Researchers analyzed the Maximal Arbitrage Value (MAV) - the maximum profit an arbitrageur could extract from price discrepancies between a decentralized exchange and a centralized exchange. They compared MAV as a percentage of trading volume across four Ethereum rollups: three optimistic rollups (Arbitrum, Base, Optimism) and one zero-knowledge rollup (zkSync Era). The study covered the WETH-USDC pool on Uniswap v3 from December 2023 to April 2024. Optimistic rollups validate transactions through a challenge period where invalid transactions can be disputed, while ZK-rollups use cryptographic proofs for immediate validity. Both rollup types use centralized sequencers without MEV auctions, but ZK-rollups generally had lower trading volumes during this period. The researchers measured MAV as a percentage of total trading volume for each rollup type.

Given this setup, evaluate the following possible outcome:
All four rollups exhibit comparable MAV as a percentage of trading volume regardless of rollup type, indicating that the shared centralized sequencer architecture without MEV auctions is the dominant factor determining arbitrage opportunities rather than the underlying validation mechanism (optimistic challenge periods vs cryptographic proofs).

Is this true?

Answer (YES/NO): NO